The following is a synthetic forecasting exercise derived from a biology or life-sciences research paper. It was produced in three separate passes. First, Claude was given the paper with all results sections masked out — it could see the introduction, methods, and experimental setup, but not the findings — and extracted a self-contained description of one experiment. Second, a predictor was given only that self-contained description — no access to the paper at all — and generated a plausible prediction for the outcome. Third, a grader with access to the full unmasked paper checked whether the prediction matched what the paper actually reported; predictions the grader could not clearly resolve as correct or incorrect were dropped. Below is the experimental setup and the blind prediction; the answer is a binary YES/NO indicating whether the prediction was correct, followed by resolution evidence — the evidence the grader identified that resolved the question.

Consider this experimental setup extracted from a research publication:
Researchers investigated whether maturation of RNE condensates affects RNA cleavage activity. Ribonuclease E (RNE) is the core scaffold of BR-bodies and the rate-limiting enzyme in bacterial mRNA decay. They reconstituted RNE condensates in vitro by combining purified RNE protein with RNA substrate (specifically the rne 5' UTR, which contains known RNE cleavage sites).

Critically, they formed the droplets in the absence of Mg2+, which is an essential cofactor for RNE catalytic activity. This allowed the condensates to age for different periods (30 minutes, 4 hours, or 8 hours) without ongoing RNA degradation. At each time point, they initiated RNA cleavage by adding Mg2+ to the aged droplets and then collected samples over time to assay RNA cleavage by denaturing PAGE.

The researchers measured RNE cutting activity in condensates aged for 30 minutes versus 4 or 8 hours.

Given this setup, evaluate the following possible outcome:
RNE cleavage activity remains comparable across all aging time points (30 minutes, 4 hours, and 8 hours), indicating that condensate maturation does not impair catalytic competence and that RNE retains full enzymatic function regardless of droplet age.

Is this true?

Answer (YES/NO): NO